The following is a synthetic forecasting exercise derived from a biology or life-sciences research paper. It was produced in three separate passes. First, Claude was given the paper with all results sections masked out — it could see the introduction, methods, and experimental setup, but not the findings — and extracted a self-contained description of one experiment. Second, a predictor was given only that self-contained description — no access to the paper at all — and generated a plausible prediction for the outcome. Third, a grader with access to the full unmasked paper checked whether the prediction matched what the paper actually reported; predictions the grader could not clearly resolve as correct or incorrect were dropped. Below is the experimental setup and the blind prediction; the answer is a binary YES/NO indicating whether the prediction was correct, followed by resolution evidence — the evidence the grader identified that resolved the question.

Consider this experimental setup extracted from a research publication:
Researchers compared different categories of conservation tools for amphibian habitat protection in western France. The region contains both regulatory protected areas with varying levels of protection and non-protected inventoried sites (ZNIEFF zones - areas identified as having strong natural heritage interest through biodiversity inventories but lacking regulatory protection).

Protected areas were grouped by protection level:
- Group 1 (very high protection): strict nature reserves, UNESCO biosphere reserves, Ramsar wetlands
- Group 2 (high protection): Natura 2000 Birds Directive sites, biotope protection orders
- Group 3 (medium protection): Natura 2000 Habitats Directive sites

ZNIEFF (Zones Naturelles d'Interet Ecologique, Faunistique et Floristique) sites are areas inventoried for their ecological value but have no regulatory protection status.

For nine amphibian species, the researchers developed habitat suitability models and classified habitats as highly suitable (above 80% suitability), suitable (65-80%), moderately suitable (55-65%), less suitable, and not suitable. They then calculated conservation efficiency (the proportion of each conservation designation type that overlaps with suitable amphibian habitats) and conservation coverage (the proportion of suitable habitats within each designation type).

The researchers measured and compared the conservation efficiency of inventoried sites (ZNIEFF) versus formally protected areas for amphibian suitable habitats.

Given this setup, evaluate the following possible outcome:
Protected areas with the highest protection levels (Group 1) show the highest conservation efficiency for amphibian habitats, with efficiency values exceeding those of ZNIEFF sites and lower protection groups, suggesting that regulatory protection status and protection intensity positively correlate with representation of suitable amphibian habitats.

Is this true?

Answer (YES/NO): NO